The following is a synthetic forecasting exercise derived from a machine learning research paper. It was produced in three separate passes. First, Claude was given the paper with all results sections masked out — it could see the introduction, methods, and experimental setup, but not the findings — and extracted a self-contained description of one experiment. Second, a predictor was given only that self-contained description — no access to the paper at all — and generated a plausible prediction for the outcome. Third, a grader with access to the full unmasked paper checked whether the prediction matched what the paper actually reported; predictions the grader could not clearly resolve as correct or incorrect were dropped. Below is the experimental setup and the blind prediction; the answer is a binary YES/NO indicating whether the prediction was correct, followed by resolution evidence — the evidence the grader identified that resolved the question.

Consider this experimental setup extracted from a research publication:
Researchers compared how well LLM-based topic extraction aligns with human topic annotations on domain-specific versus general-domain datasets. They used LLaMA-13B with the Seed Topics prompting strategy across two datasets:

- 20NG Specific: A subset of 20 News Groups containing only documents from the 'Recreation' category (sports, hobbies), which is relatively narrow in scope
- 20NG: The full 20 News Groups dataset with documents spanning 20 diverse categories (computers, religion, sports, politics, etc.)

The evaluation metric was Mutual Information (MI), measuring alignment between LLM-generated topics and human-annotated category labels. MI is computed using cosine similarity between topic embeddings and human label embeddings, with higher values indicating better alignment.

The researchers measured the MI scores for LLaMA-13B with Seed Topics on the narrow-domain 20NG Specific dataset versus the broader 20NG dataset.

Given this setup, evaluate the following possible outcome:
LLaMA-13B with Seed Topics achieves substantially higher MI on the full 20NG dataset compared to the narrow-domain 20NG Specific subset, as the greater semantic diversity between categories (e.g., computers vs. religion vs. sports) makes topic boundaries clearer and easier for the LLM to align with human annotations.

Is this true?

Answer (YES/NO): NO